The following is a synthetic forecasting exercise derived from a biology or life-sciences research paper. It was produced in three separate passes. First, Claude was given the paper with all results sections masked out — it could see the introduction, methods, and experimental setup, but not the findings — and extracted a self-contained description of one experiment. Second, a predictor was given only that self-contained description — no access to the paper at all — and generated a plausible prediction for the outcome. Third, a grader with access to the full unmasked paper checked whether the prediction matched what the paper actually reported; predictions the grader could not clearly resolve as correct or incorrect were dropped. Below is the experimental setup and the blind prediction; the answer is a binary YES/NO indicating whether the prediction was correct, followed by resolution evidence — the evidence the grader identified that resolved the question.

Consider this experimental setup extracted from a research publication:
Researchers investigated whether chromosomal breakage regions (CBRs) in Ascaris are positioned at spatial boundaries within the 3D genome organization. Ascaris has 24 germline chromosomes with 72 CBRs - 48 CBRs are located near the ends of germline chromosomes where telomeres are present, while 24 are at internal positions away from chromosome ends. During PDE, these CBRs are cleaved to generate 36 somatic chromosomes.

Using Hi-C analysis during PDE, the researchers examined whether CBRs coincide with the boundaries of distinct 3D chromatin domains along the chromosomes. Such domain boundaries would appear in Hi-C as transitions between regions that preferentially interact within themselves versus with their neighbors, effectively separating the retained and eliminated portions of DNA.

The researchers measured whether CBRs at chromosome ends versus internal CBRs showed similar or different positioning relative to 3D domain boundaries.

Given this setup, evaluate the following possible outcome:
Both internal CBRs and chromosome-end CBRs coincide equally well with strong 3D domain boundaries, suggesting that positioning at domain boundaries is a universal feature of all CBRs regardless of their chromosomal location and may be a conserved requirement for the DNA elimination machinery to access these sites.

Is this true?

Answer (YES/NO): NO